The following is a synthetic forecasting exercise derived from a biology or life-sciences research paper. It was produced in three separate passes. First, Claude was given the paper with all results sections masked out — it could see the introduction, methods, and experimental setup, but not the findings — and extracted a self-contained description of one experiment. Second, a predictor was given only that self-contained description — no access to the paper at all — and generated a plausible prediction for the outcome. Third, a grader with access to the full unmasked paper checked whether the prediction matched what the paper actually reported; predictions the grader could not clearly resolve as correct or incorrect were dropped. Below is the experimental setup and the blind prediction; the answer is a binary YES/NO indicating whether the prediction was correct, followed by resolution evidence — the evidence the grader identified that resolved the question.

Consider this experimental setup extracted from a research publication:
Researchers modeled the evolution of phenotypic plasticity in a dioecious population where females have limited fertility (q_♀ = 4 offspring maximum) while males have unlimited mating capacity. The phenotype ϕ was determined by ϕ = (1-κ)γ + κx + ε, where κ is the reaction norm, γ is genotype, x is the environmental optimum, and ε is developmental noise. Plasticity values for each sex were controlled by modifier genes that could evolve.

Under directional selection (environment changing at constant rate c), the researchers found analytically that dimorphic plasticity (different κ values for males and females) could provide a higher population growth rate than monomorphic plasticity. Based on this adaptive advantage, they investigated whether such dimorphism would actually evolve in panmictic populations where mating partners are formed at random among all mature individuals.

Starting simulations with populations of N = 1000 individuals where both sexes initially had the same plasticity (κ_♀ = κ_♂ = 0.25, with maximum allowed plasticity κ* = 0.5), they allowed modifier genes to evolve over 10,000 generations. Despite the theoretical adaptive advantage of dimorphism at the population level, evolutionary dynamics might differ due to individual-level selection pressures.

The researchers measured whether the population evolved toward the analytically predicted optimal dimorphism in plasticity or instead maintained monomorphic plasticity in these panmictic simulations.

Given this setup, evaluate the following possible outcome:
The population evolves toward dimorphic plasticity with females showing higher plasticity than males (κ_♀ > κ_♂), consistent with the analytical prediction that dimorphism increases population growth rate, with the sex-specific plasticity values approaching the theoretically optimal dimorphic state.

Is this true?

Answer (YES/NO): NO